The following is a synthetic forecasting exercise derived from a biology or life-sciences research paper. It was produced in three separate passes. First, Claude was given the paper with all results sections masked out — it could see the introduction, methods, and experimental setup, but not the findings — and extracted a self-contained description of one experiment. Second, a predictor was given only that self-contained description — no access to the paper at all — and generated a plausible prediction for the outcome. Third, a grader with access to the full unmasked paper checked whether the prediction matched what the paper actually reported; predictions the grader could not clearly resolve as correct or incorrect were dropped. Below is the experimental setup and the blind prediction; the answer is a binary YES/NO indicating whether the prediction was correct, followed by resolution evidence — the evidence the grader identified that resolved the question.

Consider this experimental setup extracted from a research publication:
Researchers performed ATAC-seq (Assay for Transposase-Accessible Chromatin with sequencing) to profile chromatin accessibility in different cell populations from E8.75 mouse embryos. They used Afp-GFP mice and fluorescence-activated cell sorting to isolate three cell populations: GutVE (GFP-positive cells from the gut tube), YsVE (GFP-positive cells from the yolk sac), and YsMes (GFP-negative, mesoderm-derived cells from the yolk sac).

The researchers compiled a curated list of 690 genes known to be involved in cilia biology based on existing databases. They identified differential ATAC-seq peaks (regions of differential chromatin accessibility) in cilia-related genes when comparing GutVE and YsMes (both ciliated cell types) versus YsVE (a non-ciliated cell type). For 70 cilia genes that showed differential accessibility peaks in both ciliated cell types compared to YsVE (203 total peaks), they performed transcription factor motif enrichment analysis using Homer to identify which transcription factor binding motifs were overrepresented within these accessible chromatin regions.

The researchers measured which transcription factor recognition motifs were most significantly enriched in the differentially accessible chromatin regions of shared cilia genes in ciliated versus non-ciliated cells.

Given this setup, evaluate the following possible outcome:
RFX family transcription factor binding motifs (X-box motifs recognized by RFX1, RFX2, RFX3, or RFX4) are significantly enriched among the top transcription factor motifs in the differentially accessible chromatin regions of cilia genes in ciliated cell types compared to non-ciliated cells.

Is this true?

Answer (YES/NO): NO